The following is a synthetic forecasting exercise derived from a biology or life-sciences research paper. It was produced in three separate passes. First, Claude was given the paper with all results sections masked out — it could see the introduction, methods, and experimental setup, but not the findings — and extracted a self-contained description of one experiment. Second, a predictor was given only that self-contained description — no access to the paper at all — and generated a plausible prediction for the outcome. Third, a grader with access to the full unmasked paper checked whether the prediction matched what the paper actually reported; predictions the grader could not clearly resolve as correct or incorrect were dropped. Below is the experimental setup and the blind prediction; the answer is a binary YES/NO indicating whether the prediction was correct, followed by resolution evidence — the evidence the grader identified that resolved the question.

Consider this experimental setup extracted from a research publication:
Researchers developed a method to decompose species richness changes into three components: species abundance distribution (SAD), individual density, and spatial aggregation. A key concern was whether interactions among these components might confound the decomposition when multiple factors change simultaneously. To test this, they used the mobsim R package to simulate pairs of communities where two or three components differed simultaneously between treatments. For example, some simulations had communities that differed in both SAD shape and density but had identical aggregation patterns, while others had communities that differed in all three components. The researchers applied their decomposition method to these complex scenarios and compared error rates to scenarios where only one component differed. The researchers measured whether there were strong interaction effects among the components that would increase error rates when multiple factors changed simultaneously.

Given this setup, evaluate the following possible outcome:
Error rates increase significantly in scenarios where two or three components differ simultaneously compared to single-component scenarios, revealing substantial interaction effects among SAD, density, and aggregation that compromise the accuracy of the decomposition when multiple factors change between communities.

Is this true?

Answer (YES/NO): NO